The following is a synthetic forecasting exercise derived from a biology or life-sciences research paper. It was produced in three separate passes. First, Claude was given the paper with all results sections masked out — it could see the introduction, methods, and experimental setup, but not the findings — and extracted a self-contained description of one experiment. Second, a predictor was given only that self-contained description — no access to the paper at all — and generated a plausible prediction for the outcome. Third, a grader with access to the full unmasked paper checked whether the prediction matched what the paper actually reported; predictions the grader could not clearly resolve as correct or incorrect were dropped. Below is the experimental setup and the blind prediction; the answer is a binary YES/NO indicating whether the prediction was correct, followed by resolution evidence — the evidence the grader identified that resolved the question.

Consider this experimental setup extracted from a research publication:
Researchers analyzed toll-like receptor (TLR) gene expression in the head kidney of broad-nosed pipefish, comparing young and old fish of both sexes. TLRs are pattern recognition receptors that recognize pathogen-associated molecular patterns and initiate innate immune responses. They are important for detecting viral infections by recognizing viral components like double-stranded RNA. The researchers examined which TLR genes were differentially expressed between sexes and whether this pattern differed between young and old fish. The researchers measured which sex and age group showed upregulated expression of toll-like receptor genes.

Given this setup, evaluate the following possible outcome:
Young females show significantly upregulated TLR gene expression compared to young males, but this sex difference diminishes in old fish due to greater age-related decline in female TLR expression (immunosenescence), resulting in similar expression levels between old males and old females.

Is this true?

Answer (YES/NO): NO